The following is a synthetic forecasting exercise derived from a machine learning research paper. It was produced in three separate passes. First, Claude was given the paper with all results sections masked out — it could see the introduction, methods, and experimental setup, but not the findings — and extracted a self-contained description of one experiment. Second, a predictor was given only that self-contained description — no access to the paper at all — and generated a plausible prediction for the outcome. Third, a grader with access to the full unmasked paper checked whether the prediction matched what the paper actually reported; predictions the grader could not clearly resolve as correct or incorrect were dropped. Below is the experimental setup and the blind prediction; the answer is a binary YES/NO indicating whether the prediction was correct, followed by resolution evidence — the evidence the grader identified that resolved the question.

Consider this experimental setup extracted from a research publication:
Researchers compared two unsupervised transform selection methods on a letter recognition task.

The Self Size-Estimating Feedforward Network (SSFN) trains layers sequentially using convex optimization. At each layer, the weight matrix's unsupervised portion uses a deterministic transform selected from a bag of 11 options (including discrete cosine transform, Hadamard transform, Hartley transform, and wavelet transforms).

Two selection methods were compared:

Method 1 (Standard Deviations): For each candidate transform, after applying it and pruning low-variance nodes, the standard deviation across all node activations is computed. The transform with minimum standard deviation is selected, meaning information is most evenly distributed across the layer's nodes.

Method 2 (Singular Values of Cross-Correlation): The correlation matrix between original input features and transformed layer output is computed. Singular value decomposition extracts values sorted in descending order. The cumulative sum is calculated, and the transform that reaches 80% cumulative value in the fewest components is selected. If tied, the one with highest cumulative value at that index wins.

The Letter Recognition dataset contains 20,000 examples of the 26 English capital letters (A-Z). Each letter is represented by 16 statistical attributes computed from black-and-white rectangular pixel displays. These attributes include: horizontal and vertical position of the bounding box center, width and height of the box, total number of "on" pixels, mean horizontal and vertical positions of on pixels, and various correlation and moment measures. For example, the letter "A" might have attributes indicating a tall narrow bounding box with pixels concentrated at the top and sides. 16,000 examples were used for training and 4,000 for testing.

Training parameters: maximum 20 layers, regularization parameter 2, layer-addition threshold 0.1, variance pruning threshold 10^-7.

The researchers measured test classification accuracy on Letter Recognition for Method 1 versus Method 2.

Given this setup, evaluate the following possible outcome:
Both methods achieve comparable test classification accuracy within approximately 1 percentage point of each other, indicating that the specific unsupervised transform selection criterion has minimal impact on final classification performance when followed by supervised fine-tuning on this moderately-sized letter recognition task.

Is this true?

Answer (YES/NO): NO